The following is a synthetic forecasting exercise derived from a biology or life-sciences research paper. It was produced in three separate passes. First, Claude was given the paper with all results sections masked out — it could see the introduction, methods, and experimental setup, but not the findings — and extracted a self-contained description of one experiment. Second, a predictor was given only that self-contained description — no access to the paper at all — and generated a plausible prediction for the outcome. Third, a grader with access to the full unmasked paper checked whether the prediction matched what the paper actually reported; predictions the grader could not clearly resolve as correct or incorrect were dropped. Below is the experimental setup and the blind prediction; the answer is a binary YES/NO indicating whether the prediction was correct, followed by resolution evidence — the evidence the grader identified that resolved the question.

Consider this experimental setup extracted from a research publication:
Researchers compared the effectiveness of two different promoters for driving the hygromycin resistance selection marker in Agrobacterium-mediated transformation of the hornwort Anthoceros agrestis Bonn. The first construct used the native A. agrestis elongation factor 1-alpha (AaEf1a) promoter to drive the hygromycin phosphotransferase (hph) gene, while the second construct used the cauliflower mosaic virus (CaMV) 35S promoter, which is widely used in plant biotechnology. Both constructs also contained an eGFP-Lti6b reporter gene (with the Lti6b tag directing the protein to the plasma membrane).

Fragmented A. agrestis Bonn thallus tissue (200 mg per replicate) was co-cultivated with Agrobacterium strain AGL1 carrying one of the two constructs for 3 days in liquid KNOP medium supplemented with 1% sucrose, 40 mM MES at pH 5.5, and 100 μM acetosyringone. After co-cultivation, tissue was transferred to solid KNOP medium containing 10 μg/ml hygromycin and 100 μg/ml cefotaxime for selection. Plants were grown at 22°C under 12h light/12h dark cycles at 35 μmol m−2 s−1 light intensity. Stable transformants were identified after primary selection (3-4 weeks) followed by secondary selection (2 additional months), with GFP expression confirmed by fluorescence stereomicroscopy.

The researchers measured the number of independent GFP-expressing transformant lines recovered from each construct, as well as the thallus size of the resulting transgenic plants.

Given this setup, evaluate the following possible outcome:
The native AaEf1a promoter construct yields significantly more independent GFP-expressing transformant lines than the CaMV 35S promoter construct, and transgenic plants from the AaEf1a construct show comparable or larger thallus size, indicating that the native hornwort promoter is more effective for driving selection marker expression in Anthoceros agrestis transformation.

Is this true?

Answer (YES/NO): NO